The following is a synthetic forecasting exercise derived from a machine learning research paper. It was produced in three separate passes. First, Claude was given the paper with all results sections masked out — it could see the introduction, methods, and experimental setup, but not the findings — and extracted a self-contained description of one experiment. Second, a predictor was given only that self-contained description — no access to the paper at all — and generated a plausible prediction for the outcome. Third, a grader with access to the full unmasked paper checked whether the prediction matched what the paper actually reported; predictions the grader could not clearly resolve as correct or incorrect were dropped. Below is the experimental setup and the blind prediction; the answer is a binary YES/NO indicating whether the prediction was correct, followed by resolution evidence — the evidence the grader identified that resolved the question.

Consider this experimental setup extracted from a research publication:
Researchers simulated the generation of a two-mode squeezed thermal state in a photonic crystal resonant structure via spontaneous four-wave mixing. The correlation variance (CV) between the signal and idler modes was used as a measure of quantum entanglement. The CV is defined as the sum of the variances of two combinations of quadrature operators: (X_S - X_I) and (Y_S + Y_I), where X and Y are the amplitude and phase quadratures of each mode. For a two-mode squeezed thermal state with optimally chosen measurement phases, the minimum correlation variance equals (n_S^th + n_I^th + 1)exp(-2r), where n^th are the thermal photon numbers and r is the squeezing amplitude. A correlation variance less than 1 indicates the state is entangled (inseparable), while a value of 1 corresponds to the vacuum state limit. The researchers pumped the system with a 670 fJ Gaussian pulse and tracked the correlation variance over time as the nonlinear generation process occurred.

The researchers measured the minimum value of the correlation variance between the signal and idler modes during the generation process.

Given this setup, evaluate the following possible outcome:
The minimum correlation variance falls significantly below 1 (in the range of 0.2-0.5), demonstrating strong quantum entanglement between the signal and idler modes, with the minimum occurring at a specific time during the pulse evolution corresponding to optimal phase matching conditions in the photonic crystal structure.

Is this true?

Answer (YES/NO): YES